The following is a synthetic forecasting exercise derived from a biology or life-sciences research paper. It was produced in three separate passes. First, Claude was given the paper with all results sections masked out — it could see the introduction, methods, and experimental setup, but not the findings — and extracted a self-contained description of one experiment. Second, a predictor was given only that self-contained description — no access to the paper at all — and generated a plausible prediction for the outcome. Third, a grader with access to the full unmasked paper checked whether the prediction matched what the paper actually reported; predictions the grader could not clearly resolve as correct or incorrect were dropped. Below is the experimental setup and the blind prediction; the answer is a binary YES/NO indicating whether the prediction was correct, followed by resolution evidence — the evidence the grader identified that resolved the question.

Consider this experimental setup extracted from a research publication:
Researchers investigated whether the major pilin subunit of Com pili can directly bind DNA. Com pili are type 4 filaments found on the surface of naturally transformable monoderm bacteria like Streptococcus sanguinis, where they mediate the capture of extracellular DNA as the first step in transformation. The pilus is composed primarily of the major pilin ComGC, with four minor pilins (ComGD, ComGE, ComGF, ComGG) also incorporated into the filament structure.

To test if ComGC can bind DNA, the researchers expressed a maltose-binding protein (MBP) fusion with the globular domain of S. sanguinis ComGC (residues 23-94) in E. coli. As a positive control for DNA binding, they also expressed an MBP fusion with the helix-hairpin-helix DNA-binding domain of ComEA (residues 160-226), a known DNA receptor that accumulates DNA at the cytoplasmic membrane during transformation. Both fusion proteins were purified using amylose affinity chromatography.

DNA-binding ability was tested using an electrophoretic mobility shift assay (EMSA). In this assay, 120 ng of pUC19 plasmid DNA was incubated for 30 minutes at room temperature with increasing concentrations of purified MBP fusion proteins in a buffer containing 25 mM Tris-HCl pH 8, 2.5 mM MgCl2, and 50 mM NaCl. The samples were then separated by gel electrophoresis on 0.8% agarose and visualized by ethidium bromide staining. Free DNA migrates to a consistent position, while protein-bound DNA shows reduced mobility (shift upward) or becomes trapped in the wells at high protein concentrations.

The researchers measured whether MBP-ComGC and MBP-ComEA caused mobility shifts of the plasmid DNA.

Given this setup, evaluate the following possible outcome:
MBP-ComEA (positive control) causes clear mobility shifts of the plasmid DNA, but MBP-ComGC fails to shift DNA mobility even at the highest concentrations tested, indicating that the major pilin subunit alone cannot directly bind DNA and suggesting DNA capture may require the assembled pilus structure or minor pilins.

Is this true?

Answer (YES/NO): YES